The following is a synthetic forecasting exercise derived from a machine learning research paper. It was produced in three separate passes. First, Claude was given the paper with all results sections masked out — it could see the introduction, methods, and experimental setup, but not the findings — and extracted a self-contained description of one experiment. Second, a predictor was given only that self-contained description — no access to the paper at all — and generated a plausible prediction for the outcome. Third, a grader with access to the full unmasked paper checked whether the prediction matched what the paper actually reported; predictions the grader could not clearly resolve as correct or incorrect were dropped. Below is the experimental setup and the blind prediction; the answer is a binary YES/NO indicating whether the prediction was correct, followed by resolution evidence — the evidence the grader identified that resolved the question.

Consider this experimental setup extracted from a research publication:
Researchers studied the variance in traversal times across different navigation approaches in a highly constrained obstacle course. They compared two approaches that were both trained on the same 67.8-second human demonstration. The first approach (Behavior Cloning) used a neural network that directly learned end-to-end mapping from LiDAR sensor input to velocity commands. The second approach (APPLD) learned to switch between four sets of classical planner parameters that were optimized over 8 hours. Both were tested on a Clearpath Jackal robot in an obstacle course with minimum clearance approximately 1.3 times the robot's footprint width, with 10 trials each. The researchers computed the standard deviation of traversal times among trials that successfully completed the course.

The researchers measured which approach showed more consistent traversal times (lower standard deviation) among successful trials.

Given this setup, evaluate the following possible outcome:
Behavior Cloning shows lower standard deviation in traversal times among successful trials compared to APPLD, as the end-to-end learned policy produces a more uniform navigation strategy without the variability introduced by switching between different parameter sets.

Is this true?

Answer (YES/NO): NO